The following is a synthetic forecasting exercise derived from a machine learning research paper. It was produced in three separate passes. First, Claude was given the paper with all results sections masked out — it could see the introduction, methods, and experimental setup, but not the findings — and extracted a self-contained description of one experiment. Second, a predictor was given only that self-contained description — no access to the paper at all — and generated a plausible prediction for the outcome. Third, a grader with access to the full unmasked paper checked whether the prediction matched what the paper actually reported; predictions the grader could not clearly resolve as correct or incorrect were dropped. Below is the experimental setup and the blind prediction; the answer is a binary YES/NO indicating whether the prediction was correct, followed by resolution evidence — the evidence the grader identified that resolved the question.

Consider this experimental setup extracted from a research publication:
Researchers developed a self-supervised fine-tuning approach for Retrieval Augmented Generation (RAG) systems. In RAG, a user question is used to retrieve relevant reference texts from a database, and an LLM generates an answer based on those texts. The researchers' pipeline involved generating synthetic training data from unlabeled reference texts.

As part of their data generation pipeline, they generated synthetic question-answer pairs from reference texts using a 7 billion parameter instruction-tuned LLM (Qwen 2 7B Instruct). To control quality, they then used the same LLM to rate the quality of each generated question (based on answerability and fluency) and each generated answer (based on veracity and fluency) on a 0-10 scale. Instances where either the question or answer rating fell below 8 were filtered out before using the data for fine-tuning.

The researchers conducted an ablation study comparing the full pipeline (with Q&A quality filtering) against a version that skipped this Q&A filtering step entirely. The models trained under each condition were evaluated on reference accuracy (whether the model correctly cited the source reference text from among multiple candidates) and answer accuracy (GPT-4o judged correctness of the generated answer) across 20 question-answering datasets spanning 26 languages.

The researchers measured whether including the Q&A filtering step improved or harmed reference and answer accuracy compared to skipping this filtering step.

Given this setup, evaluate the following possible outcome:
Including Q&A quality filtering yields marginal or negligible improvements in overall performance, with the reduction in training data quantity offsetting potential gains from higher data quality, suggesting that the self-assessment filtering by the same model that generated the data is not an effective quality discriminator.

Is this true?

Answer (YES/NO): NO